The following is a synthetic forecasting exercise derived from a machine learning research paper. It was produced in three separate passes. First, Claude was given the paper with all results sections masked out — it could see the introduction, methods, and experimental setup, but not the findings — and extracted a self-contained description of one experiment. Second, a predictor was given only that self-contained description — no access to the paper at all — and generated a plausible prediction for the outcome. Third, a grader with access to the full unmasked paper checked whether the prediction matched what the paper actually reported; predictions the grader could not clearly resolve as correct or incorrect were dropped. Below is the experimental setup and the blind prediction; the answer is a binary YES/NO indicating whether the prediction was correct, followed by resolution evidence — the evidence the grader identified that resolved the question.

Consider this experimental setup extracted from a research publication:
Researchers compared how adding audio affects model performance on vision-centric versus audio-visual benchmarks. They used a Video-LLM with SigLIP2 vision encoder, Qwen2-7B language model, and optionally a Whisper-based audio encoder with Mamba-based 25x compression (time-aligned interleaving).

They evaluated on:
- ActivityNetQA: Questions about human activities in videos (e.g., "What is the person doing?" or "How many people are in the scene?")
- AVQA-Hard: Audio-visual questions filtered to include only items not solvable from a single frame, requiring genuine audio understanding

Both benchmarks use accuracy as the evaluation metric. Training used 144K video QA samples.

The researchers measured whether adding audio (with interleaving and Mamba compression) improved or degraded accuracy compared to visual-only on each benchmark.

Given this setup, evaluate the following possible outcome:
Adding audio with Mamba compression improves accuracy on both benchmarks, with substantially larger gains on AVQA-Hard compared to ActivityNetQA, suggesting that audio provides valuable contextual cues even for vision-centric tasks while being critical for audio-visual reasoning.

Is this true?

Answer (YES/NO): NO